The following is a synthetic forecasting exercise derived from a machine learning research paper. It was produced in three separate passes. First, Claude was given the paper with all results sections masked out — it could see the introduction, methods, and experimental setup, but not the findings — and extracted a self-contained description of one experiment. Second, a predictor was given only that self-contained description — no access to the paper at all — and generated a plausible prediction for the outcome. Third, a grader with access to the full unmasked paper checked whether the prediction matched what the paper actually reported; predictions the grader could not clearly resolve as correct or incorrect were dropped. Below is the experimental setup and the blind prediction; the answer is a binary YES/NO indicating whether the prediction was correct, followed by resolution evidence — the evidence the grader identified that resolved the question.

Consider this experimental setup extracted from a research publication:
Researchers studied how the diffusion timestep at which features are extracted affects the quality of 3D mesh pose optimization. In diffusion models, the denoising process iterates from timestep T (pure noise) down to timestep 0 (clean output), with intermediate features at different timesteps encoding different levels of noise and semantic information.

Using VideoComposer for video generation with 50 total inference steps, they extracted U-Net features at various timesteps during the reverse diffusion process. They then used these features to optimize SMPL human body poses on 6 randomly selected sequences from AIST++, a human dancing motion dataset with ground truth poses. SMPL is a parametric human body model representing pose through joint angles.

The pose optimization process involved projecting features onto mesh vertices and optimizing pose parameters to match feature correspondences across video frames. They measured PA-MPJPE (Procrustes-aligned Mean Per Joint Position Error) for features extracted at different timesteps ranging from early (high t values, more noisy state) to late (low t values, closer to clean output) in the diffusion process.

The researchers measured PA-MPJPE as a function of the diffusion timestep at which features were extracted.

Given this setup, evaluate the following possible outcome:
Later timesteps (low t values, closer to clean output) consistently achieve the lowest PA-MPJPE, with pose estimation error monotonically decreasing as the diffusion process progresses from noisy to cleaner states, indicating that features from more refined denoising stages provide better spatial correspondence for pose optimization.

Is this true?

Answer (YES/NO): NO